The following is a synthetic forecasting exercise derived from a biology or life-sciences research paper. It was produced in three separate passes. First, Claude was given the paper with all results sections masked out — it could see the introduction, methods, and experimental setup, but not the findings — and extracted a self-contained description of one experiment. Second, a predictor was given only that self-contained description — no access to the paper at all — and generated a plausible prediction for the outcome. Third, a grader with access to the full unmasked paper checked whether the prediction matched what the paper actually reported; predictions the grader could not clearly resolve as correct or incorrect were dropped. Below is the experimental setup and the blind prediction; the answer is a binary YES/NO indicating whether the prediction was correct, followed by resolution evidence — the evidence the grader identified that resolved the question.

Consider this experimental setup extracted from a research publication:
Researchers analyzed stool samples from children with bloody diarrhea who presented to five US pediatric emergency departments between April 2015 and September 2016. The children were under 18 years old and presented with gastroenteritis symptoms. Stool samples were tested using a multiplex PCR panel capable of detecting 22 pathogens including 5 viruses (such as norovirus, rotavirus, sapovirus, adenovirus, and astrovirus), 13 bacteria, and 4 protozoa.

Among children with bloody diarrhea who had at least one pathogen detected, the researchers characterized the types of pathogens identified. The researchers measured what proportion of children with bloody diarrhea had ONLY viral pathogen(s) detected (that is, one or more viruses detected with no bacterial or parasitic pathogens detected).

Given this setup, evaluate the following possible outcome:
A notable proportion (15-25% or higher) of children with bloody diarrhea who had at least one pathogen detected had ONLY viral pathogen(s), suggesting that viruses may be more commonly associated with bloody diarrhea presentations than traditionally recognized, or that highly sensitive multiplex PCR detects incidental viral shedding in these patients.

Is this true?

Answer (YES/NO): YES